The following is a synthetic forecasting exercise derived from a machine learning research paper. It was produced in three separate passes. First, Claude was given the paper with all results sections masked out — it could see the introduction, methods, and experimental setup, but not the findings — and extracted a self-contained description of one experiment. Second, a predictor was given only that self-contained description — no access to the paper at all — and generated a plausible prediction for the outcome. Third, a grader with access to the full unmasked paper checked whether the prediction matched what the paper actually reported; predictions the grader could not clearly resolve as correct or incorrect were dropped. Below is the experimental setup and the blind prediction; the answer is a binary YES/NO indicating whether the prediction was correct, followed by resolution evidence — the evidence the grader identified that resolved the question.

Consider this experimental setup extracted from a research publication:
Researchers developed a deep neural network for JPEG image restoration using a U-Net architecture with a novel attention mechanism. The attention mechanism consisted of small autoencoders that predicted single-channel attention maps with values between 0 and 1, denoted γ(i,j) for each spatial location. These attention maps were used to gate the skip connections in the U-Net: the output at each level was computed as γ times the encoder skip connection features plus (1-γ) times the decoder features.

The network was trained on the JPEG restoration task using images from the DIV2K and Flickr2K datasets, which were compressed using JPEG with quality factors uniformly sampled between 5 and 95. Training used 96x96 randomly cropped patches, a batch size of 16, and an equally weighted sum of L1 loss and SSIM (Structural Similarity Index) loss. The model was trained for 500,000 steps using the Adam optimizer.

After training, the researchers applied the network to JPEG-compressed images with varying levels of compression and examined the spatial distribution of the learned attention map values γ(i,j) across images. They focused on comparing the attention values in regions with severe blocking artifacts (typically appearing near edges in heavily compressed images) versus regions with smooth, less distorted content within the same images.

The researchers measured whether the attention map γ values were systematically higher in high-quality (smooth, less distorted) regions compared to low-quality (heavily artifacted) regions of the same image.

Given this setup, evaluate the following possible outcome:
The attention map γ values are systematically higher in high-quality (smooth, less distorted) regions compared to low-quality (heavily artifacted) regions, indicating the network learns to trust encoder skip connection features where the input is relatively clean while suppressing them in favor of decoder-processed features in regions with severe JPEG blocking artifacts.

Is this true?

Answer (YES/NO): YES